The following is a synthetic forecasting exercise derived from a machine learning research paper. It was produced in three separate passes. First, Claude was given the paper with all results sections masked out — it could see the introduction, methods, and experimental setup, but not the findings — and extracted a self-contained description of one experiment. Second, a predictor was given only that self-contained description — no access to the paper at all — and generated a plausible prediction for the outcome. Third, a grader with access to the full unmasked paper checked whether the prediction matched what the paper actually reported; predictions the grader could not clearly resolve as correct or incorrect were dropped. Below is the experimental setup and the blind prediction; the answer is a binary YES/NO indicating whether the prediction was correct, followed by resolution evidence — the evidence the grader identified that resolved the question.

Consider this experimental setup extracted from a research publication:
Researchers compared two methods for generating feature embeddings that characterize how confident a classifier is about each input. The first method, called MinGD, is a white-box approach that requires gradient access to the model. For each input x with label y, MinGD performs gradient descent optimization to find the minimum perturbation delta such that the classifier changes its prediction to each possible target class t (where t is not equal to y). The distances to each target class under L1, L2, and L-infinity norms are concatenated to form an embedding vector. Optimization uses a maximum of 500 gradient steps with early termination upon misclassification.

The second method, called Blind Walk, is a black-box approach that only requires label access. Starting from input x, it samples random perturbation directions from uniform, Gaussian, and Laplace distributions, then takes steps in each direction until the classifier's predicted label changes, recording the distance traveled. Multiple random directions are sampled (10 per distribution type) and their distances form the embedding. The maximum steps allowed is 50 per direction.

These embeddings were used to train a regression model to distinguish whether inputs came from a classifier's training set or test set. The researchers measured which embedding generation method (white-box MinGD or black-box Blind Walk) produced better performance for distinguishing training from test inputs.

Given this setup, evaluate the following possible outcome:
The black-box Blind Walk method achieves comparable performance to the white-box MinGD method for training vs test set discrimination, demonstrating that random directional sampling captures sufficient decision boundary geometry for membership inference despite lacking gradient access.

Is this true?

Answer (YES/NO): NO